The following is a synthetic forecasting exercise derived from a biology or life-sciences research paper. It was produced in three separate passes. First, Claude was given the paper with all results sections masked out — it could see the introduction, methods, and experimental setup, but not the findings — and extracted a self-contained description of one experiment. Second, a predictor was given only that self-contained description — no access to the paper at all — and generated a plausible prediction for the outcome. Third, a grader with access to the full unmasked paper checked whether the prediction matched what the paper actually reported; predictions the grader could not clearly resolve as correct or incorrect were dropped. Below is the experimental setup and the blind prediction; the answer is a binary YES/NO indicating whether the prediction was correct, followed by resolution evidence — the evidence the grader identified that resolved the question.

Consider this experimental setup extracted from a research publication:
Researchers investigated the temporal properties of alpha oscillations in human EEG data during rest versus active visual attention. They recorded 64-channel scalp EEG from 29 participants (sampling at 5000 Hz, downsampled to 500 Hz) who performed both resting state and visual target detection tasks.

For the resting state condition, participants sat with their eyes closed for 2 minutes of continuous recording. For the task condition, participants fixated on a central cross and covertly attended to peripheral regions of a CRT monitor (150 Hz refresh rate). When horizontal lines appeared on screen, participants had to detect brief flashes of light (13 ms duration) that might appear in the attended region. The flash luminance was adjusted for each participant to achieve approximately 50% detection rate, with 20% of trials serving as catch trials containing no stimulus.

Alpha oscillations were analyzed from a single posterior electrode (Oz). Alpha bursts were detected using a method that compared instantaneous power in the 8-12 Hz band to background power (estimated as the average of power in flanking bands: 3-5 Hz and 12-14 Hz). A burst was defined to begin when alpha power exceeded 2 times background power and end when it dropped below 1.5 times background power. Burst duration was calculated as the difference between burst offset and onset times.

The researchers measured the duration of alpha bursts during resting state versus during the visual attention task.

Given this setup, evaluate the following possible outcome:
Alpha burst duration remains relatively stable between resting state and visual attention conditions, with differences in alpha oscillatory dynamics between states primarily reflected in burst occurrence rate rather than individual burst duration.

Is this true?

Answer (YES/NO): NO